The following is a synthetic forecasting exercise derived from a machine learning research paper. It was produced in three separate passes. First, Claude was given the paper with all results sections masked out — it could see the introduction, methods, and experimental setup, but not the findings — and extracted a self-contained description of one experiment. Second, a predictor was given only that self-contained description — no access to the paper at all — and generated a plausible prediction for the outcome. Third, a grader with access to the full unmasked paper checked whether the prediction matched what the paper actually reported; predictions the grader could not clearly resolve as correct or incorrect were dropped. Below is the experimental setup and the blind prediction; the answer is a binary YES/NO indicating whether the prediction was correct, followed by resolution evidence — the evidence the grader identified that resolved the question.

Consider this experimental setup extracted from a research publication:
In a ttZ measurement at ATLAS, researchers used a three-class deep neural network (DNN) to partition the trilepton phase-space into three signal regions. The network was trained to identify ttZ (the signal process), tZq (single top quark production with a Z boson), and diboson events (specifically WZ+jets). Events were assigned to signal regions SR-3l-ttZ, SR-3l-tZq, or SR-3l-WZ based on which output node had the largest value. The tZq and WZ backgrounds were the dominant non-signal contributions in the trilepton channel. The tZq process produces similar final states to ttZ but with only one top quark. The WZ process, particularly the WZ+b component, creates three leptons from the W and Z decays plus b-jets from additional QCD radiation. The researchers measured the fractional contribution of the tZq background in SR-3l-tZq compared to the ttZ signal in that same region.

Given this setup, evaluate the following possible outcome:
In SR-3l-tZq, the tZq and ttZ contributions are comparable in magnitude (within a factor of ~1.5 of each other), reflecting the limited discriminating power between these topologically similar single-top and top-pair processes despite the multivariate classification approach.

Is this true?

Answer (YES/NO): NO